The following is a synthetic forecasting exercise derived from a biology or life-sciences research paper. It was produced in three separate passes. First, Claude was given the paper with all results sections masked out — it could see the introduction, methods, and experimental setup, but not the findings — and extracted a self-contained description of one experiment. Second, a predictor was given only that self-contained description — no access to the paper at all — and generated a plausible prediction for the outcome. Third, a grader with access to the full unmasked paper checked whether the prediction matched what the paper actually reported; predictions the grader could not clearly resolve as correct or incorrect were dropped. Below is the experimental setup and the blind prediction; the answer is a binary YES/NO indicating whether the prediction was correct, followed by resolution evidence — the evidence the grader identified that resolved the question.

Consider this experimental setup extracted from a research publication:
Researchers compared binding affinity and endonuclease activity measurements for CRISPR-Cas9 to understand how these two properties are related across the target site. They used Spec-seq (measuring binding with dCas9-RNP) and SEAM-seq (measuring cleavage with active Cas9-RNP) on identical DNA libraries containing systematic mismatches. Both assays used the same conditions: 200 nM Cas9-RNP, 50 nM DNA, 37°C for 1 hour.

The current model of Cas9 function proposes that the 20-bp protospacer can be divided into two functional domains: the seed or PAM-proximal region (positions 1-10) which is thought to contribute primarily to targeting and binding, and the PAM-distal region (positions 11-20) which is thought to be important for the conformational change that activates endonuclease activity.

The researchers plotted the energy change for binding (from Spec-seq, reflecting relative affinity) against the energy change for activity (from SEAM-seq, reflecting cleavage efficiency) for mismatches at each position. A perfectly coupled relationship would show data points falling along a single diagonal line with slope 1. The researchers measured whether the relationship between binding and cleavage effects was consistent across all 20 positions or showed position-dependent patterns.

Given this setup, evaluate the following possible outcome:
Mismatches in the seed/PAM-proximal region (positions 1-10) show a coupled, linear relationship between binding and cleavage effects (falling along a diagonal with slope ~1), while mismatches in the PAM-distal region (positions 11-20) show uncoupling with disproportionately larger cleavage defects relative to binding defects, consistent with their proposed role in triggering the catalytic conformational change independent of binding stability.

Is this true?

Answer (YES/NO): NO